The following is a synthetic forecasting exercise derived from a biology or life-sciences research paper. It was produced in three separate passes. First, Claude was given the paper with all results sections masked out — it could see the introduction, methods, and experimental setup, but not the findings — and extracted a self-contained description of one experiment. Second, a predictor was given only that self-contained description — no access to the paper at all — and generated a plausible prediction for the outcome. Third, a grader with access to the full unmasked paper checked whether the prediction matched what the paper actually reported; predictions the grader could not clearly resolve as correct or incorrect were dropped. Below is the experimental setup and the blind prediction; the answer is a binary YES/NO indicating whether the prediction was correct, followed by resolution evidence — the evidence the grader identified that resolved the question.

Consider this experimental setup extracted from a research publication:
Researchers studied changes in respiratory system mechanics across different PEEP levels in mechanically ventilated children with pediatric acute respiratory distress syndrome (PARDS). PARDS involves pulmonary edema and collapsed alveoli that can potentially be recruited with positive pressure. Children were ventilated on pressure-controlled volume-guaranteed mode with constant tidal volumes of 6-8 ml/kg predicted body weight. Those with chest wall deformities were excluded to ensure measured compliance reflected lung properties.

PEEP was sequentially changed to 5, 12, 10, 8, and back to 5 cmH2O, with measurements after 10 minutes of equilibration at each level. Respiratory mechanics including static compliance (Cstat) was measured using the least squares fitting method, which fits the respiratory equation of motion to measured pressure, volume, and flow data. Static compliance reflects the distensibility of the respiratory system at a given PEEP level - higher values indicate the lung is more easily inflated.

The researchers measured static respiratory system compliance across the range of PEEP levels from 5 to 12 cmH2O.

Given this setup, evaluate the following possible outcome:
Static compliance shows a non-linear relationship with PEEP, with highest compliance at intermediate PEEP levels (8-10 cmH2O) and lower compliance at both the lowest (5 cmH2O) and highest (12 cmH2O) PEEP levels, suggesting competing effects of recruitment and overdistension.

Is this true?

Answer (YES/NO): NO